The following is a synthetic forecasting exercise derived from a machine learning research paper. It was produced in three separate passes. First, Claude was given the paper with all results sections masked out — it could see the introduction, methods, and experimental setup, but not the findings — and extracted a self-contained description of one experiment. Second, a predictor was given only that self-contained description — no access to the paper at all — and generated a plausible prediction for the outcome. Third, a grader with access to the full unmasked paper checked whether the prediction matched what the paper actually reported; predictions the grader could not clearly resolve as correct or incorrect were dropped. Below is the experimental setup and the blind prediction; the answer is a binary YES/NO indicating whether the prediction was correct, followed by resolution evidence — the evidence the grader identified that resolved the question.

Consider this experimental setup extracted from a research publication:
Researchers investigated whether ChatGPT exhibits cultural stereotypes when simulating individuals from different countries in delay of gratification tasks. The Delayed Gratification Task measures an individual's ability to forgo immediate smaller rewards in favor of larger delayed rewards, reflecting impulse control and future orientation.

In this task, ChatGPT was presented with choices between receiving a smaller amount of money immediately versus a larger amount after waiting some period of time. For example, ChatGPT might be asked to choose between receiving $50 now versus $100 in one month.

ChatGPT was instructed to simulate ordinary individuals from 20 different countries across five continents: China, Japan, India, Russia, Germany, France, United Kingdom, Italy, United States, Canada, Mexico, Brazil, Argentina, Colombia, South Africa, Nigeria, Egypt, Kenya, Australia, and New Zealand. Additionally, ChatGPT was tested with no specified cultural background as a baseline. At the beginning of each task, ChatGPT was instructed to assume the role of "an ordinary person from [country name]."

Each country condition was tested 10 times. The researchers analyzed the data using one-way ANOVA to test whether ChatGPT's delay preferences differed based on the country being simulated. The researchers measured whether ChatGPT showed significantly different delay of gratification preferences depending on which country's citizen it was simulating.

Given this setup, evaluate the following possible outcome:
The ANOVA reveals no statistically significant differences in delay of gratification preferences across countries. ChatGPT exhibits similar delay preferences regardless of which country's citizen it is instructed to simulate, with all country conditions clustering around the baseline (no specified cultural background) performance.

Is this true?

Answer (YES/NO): NO